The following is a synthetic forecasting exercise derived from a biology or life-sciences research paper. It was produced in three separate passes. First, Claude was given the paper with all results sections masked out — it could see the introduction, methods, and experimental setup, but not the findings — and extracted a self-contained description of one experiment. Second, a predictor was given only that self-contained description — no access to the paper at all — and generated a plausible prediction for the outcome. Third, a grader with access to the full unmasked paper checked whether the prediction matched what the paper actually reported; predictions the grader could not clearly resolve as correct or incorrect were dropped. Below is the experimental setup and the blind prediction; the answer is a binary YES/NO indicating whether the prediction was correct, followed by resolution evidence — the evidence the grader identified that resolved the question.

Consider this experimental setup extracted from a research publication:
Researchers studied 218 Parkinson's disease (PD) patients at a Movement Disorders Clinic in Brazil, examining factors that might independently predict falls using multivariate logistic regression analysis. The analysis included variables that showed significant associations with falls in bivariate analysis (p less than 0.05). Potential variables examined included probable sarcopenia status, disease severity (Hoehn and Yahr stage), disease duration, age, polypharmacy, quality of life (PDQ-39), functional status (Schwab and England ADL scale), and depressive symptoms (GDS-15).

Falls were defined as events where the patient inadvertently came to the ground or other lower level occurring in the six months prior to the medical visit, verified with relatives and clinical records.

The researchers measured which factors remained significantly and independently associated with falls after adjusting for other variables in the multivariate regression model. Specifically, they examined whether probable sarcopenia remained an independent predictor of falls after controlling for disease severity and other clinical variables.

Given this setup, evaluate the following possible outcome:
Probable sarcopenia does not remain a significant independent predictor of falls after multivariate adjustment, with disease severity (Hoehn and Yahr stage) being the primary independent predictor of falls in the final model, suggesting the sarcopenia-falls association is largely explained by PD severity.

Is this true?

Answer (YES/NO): NO